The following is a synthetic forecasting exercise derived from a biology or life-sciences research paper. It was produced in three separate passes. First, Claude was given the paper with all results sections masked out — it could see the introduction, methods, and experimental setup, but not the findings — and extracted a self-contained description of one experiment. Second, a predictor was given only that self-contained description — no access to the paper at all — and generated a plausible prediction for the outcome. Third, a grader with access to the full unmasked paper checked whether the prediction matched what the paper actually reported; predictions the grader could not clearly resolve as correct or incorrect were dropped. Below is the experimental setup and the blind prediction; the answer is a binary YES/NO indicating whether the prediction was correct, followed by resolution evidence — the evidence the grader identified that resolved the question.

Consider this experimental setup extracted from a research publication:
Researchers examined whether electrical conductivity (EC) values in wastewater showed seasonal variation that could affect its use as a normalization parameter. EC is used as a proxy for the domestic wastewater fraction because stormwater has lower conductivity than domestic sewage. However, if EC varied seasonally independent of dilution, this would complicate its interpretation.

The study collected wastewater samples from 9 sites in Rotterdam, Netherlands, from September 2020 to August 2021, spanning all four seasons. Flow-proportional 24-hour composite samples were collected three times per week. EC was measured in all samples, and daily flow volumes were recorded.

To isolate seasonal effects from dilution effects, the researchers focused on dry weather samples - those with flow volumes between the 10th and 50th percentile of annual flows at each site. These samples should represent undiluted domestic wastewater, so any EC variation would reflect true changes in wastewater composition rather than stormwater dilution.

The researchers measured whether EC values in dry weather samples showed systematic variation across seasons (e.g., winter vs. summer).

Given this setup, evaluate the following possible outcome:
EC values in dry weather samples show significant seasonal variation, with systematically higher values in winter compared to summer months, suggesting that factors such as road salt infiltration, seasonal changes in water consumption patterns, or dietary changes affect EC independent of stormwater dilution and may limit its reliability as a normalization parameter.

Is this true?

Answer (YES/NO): NO